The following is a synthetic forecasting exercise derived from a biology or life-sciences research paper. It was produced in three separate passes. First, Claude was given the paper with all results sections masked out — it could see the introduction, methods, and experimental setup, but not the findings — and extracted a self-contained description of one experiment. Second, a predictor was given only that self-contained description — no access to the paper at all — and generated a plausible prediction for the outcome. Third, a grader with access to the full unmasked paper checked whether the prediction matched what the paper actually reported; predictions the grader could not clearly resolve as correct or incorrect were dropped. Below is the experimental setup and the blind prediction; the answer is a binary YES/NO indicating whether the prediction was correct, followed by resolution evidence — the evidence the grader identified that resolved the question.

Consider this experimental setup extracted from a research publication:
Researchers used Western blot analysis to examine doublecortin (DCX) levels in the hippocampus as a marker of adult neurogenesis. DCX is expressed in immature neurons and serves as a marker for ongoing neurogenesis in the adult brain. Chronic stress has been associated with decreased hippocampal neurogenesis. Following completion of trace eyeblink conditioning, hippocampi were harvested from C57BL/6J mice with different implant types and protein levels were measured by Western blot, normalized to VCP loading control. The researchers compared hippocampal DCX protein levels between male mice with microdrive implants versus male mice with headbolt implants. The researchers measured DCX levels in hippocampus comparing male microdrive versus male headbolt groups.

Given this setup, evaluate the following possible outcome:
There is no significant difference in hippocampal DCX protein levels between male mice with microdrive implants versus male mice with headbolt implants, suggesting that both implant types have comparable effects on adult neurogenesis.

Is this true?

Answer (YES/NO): YES